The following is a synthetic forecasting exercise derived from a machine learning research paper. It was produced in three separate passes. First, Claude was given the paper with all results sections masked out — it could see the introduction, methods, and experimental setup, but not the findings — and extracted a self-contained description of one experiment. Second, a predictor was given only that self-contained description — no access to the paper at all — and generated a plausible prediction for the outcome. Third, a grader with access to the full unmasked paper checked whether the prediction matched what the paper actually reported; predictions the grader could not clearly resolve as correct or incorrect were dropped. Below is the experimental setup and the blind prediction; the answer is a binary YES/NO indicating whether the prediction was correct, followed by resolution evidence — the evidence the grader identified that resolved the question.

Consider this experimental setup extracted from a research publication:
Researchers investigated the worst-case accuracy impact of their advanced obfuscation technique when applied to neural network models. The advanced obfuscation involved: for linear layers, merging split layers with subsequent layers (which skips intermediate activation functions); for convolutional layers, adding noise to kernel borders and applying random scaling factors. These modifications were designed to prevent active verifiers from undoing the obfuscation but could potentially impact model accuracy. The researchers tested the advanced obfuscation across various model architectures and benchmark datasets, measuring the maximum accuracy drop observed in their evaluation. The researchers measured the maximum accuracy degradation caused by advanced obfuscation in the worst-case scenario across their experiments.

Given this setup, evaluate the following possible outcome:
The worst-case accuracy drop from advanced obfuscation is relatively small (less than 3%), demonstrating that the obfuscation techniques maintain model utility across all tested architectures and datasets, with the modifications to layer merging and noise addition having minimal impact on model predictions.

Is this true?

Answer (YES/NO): NO